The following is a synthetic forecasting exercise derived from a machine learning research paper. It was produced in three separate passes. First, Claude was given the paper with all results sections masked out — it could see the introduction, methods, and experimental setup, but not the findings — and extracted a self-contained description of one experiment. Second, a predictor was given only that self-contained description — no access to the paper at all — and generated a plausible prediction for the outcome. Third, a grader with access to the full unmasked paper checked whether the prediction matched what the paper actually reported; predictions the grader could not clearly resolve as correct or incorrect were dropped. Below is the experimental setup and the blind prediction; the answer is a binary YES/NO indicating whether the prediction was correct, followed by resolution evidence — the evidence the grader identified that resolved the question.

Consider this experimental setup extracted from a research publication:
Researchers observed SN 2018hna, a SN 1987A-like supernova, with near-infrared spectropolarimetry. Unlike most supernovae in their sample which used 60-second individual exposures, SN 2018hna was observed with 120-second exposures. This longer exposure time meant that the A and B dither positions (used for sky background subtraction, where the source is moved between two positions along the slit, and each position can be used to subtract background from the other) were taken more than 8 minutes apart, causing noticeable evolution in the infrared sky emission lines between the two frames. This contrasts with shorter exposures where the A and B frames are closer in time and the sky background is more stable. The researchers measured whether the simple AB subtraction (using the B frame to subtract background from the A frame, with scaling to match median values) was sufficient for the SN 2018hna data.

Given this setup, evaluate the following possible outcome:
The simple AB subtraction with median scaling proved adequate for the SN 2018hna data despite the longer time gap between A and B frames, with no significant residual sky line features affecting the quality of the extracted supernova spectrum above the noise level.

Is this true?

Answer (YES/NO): NO